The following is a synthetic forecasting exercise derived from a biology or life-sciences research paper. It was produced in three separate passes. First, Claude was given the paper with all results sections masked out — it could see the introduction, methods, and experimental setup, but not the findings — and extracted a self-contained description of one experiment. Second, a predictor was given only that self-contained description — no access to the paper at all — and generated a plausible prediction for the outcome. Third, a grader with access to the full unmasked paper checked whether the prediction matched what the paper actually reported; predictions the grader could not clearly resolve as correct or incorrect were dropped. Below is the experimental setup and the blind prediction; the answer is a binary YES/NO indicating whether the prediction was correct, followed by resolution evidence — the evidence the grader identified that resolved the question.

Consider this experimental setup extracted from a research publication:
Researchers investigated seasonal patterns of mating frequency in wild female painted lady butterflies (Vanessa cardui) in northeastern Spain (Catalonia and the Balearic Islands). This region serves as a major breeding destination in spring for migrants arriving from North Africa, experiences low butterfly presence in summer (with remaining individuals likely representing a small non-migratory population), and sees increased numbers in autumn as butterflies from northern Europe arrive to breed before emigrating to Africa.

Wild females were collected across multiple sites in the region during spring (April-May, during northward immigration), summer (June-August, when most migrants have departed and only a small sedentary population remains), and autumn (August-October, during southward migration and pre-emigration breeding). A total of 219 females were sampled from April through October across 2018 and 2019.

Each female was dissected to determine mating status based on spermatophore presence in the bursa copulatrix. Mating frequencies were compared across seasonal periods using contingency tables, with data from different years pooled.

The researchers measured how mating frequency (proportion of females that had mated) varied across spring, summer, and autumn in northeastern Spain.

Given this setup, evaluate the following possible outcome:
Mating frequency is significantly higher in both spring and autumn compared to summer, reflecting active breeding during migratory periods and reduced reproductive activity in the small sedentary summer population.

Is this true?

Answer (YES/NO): NO